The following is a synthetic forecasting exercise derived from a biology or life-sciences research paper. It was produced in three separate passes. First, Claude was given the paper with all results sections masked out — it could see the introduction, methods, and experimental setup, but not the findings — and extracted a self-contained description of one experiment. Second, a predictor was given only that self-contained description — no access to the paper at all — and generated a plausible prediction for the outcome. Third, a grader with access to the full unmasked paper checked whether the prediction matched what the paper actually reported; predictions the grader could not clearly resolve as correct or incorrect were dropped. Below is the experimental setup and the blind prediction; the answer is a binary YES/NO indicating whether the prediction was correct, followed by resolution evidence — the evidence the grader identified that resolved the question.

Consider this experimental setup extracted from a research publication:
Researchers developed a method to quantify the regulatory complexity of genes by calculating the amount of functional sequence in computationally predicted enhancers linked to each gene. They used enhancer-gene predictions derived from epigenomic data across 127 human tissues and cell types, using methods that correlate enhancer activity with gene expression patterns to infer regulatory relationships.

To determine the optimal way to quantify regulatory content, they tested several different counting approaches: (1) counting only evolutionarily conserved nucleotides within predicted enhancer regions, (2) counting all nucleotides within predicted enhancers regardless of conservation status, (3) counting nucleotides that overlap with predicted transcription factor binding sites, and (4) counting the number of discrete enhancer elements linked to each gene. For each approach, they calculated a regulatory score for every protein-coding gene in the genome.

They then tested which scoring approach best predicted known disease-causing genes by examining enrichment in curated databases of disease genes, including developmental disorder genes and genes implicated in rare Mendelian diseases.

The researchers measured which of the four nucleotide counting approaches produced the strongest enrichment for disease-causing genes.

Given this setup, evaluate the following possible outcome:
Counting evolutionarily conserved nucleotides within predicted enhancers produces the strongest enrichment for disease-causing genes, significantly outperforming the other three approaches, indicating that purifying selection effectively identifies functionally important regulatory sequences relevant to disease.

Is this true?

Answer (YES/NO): YES